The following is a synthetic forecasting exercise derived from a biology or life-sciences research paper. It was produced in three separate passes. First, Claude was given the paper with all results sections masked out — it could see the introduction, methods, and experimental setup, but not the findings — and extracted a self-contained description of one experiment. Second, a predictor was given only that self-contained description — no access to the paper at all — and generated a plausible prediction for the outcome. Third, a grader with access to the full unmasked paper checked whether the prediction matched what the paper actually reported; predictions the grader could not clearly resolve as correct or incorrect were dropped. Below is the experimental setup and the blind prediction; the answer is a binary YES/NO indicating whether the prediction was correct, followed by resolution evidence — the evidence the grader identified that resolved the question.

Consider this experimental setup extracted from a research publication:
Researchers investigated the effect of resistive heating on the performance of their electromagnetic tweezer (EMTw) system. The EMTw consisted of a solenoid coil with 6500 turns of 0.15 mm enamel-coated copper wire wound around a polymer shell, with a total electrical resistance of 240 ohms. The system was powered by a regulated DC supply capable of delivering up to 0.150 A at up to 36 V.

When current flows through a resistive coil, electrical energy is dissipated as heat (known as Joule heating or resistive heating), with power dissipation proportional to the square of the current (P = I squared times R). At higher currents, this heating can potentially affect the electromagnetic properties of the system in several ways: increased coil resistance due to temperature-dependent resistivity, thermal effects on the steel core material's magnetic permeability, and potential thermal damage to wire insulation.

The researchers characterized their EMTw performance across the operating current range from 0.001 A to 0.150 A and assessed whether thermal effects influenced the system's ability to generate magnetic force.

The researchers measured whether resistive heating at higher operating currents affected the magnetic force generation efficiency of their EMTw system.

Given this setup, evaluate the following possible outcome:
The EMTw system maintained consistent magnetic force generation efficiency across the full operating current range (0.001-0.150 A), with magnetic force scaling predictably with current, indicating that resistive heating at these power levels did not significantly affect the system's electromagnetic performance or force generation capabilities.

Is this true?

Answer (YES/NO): NO